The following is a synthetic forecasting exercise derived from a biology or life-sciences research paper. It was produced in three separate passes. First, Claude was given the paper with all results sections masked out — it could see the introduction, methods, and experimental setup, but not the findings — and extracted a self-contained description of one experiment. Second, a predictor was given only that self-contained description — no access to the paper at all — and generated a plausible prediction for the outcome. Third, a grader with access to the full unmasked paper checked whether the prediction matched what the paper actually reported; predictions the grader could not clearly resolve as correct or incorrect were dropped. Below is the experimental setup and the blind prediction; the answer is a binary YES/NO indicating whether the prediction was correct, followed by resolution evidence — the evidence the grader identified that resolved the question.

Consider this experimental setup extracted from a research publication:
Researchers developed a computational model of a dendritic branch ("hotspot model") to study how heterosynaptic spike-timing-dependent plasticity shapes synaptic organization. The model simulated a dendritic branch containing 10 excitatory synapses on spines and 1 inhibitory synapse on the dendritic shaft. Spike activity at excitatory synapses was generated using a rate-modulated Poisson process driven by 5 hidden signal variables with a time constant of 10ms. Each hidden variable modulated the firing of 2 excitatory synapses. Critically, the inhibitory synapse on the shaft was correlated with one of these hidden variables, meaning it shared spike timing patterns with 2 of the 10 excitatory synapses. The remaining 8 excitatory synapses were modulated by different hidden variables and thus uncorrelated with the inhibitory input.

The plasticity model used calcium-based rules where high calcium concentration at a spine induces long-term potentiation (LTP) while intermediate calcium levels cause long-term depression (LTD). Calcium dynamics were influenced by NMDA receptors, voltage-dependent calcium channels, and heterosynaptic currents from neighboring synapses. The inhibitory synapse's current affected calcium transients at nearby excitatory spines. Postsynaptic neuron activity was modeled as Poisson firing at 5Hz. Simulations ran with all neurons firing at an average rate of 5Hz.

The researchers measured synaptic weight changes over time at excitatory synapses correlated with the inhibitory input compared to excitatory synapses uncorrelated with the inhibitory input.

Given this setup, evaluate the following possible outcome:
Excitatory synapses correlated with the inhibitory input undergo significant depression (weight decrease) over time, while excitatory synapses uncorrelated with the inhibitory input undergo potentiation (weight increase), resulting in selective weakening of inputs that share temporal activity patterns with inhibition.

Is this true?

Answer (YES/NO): NO